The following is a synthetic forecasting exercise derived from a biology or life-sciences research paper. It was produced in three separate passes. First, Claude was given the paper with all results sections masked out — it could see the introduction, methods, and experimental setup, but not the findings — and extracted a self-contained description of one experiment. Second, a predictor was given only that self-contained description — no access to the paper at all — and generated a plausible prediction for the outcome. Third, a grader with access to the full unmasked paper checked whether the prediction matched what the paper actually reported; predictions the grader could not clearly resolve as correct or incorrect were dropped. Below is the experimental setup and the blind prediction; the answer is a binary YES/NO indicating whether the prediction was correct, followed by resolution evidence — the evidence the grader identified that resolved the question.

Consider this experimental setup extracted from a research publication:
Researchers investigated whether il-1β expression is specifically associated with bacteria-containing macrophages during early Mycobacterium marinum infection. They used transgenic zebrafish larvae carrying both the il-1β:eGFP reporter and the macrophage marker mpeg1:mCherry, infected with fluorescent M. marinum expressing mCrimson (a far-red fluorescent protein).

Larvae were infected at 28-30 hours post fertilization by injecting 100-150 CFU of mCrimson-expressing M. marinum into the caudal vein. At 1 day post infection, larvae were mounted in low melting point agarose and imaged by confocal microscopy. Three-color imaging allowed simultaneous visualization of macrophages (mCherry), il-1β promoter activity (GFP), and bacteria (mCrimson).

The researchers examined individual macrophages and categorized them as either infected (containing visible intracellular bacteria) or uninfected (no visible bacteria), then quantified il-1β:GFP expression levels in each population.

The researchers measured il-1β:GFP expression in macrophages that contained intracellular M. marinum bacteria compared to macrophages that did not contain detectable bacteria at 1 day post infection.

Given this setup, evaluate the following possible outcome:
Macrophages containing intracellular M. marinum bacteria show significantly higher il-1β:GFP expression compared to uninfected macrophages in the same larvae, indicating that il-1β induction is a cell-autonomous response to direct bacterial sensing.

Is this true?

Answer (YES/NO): YES